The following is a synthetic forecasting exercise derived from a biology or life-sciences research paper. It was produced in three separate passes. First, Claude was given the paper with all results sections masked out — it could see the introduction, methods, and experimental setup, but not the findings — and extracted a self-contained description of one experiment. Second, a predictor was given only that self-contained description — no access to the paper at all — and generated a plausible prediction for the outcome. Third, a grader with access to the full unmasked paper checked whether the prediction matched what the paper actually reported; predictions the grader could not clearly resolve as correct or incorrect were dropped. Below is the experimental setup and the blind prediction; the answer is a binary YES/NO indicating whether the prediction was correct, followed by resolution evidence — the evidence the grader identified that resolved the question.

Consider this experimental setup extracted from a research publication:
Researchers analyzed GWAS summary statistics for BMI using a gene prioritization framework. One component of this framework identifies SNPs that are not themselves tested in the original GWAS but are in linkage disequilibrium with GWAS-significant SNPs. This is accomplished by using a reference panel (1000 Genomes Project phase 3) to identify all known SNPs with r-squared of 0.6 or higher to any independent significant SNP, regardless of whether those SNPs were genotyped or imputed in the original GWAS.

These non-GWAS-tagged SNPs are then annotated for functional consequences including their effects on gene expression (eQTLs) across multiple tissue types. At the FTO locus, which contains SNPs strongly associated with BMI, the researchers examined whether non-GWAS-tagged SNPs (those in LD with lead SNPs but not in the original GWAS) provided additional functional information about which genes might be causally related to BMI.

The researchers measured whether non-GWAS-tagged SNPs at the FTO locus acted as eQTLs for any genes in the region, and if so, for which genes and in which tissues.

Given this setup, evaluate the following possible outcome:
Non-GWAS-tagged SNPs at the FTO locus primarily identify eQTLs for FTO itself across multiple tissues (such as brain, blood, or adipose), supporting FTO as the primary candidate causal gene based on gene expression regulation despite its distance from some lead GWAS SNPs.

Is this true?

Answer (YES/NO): NO